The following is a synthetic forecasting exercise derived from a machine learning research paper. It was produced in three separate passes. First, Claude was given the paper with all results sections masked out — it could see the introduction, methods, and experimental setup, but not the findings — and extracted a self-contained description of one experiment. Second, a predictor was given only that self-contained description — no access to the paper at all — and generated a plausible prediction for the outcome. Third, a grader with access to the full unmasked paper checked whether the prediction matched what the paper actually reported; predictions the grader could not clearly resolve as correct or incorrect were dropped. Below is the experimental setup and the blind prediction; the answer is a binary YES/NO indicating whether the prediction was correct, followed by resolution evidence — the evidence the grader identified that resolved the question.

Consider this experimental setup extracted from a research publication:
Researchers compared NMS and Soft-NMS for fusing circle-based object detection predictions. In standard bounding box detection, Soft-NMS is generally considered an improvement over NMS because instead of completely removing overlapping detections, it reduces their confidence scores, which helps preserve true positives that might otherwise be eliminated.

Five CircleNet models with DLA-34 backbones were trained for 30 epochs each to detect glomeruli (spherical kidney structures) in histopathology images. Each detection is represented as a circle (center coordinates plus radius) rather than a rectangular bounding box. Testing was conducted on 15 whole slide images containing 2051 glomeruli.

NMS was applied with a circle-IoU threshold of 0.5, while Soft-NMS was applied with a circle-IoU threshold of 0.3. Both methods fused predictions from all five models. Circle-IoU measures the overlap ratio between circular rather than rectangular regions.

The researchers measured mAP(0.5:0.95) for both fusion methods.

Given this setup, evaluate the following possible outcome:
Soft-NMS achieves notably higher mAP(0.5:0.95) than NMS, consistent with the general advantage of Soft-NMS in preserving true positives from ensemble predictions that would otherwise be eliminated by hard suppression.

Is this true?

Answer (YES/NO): NO